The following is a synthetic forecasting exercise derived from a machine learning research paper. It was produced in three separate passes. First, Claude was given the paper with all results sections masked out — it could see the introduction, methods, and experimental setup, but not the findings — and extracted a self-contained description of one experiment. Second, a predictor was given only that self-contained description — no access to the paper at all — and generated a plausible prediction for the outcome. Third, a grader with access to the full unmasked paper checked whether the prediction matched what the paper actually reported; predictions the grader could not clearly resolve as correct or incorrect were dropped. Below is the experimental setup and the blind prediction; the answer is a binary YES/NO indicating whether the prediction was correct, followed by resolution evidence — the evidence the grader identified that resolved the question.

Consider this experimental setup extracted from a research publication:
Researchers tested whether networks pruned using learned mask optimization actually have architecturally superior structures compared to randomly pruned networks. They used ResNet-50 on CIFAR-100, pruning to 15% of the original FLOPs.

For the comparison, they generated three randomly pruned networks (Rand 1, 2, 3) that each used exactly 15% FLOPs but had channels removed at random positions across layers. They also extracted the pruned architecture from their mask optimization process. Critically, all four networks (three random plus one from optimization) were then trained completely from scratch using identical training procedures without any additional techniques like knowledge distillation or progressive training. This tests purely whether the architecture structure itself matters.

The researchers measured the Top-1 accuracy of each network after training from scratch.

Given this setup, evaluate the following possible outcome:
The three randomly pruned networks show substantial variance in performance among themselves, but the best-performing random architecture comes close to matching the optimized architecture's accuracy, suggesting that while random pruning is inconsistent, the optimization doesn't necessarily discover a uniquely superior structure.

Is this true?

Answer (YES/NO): NO